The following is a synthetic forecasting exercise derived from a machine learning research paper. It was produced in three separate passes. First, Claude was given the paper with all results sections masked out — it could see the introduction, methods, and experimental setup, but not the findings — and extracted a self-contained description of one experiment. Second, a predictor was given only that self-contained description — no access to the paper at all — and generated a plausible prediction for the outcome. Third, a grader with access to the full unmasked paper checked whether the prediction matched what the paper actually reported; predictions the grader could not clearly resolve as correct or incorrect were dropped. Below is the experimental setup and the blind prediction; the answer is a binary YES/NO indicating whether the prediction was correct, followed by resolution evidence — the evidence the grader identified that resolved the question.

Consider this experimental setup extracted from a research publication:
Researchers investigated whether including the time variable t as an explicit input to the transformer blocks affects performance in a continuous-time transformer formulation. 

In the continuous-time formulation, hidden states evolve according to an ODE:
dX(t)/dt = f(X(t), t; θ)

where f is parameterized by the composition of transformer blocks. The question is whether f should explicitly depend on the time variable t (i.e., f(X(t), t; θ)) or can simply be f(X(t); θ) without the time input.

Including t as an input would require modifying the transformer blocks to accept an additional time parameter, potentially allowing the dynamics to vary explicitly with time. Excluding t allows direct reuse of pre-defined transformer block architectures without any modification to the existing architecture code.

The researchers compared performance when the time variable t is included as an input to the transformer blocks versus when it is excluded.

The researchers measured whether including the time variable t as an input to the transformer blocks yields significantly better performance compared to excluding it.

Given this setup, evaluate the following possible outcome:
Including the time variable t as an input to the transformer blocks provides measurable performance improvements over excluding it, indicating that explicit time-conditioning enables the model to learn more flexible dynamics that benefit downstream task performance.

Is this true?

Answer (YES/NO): NO